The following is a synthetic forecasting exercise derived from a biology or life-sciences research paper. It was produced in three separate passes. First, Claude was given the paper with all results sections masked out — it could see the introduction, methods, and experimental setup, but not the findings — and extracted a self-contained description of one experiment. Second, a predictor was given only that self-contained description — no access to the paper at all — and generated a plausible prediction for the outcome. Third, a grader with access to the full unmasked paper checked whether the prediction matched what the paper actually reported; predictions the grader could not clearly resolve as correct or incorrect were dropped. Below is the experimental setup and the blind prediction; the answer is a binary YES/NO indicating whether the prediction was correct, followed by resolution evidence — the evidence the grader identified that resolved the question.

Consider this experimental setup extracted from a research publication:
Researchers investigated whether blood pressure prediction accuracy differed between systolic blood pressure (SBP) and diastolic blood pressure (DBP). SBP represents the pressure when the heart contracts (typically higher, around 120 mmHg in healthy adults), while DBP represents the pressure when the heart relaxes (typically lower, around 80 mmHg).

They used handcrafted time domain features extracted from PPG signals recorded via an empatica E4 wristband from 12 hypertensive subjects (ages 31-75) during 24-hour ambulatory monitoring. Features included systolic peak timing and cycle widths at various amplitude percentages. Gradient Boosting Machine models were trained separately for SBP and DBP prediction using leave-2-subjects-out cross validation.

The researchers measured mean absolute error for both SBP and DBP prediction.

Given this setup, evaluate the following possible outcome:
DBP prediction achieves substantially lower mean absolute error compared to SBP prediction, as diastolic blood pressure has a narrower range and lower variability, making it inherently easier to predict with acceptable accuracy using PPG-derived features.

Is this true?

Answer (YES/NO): YES